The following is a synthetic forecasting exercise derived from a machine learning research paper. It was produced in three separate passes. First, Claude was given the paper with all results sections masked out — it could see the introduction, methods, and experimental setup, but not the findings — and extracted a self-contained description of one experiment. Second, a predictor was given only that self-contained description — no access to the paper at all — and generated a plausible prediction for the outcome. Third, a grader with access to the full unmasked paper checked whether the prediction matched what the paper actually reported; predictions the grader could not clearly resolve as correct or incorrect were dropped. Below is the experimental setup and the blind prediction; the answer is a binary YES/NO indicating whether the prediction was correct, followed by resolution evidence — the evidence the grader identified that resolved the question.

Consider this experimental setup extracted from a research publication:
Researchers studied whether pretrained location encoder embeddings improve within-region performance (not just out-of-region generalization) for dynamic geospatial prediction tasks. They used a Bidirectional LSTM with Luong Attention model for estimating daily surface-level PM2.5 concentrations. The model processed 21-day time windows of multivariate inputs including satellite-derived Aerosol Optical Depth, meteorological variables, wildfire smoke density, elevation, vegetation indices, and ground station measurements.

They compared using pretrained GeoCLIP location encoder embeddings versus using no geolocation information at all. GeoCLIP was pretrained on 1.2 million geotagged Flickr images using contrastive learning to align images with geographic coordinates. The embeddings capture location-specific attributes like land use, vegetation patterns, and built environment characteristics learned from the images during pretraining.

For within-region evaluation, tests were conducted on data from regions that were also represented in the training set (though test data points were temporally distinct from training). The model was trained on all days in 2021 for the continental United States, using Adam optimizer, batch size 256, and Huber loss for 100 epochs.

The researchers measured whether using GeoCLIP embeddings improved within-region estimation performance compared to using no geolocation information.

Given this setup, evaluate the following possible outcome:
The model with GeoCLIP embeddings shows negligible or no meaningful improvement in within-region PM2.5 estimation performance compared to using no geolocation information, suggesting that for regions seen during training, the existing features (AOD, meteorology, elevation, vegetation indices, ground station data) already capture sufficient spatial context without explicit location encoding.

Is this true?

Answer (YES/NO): NO